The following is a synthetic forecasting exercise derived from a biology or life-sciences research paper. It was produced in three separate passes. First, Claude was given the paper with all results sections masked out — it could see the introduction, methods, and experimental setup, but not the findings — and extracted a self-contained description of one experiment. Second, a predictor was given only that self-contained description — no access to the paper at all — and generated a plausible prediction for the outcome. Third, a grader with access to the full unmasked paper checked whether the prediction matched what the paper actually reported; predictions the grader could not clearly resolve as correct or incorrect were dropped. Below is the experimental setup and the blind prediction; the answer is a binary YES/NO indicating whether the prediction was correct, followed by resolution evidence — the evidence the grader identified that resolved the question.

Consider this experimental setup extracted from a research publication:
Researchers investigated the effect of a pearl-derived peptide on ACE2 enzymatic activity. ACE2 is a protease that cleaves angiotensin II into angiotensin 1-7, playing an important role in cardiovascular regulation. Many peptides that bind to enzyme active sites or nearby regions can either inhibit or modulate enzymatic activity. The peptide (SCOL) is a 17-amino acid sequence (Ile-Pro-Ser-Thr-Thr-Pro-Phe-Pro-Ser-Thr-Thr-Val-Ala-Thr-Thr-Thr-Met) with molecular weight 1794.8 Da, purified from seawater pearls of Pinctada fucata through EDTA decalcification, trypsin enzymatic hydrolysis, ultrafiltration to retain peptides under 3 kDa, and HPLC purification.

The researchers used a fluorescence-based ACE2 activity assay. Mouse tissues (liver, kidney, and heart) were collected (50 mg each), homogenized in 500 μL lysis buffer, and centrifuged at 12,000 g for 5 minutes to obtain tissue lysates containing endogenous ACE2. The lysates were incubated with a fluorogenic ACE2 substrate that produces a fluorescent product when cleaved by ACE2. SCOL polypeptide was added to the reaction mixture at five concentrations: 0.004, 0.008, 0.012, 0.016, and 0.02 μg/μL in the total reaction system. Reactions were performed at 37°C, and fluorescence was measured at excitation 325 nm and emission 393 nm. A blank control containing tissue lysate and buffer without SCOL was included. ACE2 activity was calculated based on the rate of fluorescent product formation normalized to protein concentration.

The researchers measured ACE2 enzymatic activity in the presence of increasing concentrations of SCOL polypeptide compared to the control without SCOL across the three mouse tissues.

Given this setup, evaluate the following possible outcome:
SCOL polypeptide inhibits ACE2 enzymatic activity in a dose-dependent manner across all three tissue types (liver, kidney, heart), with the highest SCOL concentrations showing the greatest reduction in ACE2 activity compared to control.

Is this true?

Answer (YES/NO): NO